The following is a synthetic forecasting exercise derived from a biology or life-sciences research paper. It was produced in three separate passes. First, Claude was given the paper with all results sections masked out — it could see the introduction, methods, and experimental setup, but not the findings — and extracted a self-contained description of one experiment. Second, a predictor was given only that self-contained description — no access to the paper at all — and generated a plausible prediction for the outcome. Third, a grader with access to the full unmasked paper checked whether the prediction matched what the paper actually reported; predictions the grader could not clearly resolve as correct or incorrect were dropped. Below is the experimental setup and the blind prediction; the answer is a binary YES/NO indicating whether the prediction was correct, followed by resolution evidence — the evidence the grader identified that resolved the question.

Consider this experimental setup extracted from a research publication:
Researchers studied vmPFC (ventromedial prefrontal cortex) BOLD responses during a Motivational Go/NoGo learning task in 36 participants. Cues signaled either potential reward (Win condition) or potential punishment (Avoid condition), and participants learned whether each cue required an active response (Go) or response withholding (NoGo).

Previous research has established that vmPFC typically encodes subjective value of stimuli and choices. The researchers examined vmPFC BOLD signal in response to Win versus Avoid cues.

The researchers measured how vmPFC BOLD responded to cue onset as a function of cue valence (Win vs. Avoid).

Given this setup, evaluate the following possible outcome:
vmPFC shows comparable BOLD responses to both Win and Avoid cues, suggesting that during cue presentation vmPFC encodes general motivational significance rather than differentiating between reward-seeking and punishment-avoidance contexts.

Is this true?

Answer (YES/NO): NO